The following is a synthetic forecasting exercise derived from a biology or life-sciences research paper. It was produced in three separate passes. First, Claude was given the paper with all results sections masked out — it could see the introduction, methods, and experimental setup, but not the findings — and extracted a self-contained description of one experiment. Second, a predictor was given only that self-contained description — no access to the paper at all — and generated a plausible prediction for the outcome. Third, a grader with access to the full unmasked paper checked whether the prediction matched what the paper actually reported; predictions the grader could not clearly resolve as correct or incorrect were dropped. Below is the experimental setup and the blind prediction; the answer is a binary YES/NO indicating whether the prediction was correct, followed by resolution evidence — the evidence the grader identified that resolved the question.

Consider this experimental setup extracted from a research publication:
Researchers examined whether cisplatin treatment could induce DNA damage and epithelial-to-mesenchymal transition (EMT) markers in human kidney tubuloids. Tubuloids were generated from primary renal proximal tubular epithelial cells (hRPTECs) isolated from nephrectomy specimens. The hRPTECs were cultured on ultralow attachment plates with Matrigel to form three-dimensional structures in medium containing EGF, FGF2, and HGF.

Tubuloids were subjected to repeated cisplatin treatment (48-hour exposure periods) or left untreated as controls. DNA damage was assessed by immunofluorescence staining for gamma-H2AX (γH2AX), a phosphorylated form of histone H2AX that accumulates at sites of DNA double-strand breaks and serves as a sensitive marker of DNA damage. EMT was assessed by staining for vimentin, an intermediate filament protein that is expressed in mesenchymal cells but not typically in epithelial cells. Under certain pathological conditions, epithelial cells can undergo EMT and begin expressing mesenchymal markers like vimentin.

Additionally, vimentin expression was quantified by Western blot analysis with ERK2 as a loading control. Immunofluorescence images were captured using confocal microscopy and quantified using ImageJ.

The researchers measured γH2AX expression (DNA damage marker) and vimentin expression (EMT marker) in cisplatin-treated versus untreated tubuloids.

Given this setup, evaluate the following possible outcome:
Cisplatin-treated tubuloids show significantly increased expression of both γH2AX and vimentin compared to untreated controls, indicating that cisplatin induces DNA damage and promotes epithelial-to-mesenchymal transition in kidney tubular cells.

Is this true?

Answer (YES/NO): YES